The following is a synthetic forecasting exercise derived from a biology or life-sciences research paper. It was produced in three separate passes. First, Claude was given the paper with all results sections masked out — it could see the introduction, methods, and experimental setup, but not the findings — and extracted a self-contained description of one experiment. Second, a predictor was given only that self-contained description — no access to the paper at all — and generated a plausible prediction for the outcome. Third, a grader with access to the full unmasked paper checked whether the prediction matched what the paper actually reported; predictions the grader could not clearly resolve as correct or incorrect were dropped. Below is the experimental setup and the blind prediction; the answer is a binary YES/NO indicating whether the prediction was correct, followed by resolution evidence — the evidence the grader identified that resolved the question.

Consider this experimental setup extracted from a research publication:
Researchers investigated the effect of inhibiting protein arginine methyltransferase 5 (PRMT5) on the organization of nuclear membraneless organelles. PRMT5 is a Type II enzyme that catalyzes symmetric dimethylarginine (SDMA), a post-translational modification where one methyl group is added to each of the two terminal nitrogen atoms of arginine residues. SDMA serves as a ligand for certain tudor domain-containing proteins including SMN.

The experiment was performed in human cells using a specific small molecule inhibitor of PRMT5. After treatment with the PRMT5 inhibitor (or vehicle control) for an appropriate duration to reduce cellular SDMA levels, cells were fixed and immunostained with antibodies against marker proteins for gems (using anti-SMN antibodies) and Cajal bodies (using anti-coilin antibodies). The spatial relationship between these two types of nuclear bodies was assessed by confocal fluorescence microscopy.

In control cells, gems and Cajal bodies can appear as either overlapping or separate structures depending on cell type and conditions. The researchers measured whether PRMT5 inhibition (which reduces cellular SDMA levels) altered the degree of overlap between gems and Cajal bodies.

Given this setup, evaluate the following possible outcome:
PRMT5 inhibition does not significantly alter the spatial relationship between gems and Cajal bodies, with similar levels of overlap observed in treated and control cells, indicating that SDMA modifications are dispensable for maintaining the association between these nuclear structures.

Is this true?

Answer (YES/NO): NO